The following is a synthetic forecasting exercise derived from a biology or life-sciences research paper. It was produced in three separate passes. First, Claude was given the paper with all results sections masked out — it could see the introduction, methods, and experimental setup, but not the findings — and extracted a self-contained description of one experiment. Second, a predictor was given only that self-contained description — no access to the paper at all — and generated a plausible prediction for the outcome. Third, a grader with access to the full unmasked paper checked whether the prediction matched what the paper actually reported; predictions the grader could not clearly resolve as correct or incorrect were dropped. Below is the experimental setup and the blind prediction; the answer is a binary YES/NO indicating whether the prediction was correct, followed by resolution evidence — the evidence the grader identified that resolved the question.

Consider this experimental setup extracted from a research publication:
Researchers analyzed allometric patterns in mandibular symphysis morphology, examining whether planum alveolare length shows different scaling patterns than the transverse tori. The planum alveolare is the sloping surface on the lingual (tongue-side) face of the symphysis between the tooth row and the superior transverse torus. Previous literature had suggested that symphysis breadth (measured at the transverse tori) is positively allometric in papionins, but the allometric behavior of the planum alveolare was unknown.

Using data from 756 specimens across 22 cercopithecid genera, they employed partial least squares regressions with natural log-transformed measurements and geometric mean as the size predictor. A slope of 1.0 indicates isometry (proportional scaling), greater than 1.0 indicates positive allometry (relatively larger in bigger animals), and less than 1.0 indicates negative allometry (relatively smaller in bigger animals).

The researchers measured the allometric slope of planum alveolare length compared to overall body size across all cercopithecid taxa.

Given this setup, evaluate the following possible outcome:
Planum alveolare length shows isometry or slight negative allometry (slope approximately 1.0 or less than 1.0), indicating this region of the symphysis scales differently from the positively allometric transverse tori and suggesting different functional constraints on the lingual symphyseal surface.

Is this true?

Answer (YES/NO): NO